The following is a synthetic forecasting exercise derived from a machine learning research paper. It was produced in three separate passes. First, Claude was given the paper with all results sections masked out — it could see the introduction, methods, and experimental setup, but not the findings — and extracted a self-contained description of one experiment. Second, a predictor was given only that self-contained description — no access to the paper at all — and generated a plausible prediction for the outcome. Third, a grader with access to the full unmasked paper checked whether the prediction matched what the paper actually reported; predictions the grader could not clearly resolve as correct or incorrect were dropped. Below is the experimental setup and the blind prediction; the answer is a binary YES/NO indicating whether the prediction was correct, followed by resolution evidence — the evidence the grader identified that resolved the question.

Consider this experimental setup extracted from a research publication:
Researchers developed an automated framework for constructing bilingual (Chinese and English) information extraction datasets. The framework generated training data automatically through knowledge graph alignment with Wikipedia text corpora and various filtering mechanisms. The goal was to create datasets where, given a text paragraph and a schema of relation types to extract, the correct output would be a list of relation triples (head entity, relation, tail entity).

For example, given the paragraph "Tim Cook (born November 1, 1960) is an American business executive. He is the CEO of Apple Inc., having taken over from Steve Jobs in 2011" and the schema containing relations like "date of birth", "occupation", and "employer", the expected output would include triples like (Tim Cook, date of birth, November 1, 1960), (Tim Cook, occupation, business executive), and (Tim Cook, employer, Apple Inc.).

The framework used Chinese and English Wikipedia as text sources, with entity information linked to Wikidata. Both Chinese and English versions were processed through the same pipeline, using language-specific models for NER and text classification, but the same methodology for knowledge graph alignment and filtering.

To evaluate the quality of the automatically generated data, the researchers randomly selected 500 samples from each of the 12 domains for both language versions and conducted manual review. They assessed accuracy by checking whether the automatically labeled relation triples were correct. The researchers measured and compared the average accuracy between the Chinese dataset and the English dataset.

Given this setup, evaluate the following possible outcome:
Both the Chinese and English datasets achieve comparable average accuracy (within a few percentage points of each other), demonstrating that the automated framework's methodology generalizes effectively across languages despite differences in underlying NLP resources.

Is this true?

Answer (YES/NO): NO